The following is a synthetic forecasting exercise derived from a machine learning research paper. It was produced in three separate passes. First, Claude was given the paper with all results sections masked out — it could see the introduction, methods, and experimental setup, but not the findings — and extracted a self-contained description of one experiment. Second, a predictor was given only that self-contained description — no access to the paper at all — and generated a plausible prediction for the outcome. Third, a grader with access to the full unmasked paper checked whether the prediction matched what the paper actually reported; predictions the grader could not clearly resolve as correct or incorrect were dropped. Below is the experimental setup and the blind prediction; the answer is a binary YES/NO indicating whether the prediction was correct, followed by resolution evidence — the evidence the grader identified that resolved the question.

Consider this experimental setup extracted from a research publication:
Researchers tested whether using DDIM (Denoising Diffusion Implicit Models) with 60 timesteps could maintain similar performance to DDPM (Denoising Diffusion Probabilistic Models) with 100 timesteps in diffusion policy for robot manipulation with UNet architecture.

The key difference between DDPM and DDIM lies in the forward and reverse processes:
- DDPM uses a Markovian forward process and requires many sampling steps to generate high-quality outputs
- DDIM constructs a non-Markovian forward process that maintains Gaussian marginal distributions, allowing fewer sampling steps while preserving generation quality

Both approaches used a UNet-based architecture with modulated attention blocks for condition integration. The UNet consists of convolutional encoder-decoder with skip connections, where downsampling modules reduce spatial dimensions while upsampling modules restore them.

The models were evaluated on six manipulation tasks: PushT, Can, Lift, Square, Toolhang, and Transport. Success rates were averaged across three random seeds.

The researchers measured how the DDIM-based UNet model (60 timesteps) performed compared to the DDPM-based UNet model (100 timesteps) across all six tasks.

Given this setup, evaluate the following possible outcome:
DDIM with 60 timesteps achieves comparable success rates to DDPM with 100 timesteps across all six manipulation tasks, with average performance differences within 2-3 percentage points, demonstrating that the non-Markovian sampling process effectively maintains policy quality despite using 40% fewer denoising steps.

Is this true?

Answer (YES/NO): YES